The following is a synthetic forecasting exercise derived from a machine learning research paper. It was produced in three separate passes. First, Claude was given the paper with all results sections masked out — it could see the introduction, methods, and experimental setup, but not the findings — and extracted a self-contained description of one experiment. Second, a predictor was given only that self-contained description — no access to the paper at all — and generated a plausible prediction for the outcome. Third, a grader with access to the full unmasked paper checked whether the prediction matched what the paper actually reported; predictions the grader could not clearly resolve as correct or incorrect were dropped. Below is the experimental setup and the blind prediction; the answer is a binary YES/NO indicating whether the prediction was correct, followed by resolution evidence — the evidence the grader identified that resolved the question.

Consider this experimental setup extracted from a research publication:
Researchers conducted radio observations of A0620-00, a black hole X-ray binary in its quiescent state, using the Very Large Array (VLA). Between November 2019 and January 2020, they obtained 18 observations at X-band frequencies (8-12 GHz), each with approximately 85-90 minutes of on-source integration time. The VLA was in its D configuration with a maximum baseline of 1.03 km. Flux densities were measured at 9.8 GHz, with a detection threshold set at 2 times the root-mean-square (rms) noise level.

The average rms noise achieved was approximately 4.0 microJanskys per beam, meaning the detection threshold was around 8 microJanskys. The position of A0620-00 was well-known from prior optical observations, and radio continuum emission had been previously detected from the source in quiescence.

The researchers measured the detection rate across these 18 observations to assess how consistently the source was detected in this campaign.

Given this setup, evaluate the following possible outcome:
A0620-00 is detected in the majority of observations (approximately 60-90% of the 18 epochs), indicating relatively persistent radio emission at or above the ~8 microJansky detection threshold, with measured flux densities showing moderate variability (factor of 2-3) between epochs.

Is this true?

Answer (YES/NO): NO